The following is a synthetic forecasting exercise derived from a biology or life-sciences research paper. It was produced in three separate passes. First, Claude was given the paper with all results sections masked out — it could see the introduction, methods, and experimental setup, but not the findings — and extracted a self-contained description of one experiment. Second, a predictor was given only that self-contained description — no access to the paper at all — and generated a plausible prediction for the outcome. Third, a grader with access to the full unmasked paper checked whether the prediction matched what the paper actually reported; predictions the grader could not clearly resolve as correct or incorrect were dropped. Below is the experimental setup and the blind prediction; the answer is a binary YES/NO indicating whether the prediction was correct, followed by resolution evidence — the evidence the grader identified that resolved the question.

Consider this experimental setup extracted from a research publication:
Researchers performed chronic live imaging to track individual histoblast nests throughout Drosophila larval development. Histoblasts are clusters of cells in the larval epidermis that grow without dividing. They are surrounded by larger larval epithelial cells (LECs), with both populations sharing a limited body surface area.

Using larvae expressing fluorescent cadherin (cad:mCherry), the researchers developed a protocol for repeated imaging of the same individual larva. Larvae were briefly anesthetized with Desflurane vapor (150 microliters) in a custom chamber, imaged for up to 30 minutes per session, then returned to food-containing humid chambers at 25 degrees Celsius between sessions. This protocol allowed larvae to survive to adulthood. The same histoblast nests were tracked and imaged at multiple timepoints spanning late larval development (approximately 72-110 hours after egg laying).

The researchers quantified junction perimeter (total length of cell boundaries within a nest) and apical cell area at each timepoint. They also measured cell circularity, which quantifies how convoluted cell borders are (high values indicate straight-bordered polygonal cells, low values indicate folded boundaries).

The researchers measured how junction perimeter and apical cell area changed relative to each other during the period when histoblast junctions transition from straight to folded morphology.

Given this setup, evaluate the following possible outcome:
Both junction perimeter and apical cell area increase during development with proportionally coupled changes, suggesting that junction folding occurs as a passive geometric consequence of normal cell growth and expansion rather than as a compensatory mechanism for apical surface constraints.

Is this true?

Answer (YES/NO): NO